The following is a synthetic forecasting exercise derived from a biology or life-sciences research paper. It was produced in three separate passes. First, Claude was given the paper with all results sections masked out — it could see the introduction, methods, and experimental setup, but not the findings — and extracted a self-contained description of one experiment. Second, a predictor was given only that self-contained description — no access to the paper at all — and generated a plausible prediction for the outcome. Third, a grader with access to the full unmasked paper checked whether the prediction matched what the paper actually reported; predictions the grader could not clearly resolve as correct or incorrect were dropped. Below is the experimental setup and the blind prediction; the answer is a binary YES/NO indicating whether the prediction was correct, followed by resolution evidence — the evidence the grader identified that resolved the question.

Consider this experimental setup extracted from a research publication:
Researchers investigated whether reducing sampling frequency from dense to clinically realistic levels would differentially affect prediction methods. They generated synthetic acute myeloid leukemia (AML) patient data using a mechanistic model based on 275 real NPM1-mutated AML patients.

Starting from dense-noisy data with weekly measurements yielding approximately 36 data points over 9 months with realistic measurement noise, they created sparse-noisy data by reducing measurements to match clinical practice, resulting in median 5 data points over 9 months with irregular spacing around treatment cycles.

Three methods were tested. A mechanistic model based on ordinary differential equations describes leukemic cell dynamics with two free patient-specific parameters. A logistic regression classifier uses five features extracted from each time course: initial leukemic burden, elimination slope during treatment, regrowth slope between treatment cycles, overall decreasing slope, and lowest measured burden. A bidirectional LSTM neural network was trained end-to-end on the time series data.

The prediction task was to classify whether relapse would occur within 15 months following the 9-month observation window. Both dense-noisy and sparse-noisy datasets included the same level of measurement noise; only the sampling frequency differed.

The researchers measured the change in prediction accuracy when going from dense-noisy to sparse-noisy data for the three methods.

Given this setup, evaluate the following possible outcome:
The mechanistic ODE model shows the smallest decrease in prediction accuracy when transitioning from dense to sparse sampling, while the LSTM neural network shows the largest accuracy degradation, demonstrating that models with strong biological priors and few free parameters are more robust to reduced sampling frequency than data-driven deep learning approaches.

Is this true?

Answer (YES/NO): YES